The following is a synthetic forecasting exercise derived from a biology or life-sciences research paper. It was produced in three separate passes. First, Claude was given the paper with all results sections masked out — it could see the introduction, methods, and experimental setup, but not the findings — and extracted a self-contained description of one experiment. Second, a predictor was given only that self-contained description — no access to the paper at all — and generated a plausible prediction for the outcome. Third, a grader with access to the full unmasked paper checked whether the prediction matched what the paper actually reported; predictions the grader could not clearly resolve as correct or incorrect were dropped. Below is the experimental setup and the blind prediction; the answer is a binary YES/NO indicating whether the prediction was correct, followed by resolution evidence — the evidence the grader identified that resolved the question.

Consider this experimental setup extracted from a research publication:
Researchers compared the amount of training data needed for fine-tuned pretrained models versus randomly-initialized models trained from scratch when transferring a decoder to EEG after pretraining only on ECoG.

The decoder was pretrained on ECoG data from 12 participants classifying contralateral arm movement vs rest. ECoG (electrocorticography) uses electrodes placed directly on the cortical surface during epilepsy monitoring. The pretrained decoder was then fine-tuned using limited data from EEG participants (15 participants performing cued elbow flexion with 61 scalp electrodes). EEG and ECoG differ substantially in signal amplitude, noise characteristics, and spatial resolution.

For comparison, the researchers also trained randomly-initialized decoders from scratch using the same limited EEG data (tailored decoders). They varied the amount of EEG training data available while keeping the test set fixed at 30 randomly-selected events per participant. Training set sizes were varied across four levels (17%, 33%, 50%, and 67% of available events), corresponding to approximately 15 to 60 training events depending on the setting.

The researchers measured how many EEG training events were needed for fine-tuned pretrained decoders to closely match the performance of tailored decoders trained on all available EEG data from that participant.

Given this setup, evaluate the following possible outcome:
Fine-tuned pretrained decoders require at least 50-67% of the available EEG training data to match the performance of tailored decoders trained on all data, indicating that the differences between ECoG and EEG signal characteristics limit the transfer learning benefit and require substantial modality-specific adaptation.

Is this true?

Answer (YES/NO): NO